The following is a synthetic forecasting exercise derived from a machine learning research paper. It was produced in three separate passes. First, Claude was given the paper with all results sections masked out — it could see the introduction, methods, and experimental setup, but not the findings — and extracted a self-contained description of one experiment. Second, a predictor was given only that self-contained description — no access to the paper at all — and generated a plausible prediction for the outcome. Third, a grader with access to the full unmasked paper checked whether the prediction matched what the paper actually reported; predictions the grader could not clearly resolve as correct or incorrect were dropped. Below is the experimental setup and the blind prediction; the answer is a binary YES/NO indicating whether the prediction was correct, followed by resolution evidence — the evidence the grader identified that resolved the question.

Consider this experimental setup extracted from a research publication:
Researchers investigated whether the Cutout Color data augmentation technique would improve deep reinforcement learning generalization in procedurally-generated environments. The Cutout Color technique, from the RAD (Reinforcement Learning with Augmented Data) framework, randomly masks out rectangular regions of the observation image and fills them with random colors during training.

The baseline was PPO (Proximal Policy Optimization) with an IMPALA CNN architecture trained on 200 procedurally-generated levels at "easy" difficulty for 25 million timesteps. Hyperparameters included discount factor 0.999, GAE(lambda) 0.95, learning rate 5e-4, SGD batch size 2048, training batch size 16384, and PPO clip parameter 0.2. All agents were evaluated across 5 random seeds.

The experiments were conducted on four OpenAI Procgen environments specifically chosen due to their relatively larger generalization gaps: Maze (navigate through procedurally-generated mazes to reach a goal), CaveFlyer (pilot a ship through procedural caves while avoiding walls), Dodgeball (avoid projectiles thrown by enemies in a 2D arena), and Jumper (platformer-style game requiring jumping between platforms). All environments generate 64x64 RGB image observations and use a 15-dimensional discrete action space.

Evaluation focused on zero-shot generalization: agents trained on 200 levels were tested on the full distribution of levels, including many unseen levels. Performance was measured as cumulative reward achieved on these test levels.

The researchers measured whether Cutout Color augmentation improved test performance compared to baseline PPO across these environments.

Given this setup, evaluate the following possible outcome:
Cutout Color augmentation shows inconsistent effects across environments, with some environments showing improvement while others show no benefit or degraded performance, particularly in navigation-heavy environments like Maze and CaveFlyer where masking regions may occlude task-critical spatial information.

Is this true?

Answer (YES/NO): NO